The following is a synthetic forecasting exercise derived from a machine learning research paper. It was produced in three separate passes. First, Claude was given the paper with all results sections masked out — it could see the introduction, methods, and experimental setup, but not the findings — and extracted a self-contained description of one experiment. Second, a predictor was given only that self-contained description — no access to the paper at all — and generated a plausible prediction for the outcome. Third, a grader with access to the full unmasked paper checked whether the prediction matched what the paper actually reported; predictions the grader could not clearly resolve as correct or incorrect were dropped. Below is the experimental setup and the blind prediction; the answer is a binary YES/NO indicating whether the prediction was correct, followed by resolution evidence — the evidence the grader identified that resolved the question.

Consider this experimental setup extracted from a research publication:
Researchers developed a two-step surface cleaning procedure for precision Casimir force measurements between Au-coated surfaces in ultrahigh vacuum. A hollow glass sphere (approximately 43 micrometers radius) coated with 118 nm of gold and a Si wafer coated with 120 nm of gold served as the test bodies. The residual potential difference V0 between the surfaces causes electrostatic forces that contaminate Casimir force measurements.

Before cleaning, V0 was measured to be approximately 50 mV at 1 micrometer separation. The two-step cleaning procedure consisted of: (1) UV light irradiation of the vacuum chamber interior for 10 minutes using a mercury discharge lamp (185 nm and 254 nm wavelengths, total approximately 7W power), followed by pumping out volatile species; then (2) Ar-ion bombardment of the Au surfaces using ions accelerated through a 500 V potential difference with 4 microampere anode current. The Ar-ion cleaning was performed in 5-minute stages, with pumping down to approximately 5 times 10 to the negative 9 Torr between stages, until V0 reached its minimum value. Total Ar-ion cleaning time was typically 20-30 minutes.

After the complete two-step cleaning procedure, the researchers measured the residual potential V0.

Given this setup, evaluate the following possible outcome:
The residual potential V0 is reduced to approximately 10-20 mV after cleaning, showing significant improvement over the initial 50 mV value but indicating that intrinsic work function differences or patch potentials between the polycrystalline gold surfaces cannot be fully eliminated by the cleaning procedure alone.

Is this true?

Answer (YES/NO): NO